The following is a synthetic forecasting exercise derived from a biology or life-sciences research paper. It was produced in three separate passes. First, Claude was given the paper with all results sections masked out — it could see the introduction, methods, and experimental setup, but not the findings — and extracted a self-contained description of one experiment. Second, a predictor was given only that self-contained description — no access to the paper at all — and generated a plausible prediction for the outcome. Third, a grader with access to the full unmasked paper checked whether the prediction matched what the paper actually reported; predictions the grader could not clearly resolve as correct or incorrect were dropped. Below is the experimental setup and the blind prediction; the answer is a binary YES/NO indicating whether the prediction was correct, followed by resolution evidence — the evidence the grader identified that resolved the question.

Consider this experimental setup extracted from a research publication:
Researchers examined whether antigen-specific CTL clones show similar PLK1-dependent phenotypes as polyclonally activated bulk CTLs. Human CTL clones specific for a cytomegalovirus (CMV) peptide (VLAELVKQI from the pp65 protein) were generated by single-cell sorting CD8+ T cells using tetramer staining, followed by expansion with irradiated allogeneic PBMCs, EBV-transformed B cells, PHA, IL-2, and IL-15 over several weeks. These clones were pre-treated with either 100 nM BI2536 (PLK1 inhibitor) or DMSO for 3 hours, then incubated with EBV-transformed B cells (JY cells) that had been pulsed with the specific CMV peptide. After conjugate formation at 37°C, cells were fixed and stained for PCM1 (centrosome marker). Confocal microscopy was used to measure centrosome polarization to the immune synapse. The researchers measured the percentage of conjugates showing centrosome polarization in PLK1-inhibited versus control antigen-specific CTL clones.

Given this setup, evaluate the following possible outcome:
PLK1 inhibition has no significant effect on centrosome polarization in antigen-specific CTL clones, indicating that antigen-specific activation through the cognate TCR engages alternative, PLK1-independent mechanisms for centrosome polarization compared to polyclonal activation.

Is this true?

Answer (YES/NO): NO